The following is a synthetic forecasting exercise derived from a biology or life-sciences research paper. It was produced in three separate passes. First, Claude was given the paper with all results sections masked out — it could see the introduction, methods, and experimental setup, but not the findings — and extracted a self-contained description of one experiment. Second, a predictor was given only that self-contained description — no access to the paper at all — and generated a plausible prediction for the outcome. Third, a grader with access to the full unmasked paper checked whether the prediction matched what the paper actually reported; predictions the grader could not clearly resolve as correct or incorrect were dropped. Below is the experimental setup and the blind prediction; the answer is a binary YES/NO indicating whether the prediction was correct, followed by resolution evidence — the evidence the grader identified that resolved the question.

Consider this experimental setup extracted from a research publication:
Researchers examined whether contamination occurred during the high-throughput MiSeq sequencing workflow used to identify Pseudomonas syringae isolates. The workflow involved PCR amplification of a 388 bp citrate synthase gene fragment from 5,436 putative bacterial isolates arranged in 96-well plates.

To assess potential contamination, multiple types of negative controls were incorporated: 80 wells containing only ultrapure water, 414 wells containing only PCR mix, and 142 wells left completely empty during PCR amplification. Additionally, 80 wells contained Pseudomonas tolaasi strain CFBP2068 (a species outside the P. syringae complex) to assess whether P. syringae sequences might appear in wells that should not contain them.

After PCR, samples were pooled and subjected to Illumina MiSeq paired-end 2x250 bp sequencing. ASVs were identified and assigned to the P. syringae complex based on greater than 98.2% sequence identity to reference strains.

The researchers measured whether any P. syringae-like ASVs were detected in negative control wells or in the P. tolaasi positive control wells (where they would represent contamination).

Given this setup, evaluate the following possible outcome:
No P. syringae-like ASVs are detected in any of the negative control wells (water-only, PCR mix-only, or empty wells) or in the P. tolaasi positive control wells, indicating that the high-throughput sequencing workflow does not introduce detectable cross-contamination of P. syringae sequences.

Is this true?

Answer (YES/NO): NO